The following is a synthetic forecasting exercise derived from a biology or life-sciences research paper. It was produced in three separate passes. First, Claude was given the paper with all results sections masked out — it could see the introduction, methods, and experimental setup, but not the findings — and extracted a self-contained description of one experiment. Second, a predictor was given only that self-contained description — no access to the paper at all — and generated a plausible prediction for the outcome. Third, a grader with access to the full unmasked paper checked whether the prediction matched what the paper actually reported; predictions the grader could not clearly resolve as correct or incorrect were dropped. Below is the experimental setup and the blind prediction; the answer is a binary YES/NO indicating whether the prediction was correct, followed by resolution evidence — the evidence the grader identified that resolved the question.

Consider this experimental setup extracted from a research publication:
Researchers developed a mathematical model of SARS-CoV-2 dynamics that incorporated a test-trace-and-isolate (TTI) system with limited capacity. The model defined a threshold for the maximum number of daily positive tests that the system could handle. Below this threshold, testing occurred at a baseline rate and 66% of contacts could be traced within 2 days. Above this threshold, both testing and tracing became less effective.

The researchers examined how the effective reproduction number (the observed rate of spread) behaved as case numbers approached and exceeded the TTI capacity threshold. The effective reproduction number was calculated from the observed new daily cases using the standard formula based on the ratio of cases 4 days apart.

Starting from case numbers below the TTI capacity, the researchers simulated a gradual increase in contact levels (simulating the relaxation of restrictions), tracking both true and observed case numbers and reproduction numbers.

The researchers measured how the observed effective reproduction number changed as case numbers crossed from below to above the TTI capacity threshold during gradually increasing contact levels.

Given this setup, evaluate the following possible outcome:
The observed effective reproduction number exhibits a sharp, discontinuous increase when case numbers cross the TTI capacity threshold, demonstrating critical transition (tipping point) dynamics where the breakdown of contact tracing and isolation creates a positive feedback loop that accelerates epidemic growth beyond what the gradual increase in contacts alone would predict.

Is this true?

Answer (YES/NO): NO